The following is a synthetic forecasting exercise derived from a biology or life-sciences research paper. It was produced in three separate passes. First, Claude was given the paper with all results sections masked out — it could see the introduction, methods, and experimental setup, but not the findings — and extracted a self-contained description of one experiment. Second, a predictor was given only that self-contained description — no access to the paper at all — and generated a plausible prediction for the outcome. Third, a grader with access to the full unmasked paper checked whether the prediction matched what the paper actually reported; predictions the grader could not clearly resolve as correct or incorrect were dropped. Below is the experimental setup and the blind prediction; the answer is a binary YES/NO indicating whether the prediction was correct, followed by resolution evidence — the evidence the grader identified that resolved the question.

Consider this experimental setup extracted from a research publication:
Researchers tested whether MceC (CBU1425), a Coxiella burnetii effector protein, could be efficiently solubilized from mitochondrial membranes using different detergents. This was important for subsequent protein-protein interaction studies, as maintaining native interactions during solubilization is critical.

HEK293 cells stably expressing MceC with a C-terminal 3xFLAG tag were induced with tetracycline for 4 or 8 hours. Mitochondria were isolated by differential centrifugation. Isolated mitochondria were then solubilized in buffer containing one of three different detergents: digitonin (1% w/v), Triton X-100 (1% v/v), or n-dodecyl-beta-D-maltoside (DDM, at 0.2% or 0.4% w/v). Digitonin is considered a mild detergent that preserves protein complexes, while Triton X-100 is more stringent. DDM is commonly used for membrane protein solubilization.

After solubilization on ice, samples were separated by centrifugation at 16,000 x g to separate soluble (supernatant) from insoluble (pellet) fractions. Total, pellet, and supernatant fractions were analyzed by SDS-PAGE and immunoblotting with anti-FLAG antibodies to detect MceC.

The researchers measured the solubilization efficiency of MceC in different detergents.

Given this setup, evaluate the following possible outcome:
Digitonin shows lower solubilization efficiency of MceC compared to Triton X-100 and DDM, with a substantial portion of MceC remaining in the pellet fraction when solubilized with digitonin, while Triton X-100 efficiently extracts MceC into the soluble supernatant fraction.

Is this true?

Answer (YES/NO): NO